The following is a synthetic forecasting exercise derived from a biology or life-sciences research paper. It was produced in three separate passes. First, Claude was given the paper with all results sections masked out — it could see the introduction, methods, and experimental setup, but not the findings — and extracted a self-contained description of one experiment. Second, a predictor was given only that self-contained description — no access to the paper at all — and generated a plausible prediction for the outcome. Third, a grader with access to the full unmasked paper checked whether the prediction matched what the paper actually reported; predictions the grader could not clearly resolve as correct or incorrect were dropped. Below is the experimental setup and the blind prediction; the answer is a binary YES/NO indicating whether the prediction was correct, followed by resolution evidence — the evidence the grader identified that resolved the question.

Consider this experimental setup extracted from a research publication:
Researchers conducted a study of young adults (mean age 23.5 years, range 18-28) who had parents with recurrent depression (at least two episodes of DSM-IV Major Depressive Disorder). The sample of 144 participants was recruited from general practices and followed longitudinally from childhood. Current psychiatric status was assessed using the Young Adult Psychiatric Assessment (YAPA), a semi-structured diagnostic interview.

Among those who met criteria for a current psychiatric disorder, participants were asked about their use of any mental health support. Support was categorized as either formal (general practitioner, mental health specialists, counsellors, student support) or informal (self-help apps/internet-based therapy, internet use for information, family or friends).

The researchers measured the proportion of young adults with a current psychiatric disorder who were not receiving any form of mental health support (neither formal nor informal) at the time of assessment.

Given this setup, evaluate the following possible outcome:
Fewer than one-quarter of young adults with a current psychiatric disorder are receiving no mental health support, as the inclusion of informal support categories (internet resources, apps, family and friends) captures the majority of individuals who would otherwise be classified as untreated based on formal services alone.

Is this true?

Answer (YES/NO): YES